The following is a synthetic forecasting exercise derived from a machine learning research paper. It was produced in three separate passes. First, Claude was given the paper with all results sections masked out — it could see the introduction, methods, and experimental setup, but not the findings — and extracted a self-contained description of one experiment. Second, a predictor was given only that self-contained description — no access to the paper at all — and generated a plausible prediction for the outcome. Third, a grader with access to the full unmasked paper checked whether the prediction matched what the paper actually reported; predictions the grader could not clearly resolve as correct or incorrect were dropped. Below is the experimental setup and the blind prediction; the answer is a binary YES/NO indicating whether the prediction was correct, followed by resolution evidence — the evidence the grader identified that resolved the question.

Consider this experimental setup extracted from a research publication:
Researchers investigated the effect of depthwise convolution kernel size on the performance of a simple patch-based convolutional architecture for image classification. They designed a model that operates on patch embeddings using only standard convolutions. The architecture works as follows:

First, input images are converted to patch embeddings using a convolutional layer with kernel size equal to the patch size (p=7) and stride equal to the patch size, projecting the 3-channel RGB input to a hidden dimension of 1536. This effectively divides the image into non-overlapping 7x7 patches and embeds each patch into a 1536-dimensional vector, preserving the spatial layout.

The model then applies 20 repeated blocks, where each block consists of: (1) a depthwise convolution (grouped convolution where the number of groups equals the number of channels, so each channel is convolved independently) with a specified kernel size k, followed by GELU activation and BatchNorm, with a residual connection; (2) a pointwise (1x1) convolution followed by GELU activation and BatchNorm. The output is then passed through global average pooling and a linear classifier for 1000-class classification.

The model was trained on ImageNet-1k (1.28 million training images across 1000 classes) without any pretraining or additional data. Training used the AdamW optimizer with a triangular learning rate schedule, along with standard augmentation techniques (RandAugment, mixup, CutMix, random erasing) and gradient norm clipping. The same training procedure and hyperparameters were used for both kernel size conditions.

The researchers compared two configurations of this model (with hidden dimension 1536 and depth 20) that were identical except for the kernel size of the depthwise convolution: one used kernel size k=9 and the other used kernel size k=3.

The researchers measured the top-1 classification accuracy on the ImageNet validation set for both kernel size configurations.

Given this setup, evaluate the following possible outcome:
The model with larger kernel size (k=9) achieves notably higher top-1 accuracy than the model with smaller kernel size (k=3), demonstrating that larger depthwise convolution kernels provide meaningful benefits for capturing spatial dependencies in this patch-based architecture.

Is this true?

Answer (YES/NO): YES